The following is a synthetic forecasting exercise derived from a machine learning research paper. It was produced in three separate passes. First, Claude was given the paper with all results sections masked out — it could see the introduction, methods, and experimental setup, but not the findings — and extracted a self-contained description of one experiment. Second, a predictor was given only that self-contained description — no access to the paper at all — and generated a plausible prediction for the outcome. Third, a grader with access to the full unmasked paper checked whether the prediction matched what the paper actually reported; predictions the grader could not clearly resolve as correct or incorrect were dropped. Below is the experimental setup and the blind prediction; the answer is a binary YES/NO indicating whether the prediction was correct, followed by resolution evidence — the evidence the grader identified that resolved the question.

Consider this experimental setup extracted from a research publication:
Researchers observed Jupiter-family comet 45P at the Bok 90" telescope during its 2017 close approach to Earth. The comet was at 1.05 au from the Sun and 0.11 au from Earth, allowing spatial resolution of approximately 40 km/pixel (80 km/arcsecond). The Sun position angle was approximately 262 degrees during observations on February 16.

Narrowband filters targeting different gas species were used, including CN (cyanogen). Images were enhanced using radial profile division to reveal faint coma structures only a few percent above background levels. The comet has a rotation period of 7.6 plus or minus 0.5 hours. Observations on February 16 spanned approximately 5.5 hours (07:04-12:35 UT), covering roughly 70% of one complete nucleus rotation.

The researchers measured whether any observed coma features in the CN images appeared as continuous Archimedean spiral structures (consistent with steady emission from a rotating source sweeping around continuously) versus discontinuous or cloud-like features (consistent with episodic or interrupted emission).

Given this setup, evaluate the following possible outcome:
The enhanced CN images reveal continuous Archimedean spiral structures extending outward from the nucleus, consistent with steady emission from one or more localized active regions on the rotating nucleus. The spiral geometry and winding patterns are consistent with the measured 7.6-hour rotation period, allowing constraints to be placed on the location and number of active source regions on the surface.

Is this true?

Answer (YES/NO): NO